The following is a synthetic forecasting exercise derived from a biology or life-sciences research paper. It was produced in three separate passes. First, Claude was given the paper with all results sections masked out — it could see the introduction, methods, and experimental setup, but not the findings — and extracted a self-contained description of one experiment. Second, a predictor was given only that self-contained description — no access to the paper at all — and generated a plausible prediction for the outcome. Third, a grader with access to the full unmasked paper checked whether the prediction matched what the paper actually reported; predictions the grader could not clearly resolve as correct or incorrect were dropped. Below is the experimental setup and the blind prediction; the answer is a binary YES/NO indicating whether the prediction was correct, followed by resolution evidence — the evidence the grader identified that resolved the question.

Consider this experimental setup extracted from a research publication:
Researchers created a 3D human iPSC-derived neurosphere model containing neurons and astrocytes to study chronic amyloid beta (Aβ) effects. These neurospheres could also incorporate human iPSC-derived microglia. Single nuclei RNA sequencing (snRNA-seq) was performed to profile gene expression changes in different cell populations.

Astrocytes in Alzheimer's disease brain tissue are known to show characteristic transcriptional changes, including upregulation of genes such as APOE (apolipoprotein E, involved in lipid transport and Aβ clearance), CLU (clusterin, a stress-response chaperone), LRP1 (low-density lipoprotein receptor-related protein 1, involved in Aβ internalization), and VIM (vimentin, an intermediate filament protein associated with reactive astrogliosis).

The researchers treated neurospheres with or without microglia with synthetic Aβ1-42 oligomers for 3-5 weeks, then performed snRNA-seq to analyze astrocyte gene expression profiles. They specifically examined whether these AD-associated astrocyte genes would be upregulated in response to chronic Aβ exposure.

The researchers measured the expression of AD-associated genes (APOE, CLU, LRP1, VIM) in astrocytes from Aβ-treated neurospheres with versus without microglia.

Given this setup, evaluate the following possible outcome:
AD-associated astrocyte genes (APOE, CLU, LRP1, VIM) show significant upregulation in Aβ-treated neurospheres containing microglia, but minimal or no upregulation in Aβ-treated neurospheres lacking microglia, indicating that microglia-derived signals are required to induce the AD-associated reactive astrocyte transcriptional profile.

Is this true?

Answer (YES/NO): YES